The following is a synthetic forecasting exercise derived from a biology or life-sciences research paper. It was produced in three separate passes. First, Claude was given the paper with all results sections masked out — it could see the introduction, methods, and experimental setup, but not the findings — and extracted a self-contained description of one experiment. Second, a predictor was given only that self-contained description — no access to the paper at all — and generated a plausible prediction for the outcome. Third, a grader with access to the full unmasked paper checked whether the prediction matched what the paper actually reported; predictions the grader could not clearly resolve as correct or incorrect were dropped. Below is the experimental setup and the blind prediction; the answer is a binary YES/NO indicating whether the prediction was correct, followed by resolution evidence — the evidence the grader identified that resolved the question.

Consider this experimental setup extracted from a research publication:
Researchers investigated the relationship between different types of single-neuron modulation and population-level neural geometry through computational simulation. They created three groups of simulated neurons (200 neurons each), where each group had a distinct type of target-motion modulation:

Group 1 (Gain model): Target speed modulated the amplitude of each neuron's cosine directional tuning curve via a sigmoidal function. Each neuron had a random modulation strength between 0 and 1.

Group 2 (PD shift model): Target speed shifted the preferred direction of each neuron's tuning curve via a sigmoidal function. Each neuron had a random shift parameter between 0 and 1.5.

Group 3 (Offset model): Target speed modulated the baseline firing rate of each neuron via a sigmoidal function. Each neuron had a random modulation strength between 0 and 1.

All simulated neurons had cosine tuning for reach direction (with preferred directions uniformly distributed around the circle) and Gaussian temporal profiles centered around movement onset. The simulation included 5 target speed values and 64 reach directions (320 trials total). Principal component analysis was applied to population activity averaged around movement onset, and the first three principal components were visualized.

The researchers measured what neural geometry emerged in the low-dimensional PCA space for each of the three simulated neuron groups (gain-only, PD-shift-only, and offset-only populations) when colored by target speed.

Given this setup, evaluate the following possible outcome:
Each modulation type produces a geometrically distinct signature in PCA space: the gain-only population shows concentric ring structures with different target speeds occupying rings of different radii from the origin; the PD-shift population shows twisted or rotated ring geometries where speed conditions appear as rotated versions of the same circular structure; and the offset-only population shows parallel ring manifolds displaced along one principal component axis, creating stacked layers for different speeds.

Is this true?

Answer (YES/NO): NO